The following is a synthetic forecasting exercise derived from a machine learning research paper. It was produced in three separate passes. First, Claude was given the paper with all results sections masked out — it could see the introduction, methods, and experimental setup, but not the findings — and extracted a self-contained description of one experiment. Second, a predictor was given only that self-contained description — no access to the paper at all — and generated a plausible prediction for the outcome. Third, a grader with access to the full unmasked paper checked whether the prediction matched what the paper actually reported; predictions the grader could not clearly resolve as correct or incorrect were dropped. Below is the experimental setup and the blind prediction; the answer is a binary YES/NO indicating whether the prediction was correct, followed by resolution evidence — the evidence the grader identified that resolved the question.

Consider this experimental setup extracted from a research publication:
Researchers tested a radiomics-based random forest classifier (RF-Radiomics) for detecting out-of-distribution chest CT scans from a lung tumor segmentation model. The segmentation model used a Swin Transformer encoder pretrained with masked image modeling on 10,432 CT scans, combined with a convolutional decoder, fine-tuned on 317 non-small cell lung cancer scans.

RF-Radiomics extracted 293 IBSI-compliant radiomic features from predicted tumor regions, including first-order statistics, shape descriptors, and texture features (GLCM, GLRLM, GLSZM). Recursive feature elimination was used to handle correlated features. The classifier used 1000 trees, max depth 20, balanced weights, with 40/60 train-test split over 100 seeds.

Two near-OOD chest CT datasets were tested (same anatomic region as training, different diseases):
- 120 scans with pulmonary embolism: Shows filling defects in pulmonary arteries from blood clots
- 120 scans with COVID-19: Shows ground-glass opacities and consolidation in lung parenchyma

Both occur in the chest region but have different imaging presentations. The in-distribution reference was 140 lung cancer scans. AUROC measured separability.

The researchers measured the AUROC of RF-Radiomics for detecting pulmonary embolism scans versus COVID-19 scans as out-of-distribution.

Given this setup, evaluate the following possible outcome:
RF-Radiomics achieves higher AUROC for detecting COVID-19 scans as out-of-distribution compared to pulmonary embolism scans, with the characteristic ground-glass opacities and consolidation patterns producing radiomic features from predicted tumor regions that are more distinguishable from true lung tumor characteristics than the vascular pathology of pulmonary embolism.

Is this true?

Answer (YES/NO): YES